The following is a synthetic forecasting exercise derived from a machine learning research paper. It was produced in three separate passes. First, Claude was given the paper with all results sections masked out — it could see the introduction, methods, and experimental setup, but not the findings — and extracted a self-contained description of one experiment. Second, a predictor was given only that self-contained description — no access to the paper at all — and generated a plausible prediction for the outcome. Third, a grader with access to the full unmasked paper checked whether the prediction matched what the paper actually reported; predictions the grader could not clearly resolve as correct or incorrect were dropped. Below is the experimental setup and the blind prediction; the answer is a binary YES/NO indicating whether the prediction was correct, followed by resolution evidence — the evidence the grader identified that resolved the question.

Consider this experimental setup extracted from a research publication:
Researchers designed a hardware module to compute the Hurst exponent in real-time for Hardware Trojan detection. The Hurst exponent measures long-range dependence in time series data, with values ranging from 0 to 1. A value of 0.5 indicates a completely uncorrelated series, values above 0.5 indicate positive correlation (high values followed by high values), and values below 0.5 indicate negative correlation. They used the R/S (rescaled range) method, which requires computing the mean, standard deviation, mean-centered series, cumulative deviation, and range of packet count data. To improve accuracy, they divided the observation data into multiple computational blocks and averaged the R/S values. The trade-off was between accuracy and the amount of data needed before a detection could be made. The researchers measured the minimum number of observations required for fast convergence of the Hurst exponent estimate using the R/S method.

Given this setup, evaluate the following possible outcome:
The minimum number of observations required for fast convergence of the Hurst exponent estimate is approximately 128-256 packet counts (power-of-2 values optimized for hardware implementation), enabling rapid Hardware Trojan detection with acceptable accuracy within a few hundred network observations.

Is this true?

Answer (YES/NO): NO